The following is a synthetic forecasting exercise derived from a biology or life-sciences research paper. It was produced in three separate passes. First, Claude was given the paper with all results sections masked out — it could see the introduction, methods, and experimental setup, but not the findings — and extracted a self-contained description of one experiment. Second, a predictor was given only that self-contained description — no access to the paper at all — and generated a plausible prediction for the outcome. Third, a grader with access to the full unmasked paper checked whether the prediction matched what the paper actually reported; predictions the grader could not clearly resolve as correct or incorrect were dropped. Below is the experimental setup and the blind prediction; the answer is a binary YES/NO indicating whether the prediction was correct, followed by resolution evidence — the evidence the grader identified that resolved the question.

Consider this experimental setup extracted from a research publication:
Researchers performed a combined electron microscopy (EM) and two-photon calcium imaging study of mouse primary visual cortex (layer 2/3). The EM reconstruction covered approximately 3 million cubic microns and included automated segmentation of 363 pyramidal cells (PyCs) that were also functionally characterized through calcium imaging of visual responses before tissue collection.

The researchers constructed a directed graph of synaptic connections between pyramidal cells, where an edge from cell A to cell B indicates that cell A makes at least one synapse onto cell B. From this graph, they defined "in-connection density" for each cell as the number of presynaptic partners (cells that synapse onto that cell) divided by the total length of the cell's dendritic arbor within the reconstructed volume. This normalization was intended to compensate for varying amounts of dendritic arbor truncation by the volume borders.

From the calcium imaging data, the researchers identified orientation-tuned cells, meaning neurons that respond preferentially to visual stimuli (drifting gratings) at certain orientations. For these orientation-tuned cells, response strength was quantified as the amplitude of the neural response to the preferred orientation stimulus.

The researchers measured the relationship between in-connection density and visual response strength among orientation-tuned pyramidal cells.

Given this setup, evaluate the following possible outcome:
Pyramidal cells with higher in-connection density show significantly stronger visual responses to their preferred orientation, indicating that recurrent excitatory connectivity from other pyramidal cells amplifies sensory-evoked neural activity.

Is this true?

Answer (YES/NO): YES